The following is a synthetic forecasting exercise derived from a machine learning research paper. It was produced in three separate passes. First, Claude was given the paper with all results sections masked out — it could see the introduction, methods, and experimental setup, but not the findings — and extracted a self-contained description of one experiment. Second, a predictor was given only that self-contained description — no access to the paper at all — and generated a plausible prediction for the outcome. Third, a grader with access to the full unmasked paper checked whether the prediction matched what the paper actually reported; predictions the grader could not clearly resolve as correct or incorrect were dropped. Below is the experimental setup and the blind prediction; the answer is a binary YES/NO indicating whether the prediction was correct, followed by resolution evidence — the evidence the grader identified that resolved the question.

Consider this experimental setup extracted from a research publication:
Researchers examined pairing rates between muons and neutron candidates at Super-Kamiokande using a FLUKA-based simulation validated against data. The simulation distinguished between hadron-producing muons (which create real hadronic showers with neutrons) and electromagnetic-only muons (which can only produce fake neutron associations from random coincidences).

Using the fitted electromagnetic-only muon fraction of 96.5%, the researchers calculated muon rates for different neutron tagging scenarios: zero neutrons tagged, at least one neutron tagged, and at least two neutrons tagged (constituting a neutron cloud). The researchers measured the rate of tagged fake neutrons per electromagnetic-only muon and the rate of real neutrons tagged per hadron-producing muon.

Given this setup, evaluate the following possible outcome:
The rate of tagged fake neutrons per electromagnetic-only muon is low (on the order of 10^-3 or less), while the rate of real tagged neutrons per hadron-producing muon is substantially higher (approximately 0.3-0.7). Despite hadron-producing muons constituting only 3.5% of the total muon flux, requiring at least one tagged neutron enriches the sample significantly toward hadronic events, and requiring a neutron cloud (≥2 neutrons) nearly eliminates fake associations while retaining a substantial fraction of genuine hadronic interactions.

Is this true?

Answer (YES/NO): NO